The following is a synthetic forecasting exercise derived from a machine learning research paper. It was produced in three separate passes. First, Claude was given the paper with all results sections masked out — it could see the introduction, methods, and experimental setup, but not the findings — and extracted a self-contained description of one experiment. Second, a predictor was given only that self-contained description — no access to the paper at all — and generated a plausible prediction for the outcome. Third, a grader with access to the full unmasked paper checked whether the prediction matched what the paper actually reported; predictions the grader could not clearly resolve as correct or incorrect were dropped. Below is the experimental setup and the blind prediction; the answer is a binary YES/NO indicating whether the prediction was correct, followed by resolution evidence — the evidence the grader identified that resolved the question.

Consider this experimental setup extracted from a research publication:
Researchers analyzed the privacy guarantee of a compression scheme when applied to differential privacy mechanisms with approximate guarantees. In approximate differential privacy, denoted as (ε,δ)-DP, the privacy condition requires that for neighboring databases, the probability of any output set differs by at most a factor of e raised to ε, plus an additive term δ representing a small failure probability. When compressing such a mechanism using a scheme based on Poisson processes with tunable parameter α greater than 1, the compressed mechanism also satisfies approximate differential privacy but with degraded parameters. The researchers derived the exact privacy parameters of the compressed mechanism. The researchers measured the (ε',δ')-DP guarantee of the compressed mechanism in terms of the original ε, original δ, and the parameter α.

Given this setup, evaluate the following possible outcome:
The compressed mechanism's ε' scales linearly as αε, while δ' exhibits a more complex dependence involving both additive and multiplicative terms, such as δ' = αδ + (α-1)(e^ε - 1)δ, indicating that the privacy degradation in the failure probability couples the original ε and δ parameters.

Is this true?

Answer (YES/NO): NO